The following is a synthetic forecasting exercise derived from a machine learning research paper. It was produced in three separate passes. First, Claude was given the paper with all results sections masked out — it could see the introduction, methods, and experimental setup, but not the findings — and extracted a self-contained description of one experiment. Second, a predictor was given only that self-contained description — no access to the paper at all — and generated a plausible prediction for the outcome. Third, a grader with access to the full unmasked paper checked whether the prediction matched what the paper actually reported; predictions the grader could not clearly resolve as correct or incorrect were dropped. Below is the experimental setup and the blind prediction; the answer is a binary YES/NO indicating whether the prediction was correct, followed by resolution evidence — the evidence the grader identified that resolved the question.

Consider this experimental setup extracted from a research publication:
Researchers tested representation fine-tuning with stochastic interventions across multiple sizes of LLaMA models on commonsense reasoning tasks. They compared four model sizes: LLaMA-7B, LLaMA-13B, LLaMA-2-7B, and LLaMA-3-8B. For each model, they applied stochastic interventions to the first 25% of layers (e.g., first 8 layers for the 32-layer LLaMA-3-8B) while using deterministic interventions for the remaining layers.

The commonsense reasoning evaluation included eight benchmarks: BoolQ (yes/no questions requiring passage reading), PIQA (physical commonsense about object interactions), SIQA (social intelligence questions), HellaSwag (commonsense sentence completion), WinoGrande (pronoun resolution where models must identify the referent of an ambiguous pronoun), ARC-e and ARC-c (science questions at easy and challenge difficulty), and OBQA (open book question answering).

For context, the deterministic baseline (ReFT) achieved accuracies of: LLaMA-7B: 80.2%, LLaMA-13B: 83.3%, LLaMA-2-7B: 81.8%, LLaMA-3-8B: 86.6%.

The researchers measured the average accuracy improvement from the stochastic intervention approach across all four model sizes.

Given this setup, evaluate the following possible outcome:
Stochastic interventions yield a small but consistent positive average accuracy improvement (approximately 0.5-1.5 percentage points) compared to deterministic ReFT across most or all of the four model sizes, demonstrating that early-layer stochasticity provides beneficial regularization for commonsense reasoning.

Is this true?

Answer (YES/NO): NO